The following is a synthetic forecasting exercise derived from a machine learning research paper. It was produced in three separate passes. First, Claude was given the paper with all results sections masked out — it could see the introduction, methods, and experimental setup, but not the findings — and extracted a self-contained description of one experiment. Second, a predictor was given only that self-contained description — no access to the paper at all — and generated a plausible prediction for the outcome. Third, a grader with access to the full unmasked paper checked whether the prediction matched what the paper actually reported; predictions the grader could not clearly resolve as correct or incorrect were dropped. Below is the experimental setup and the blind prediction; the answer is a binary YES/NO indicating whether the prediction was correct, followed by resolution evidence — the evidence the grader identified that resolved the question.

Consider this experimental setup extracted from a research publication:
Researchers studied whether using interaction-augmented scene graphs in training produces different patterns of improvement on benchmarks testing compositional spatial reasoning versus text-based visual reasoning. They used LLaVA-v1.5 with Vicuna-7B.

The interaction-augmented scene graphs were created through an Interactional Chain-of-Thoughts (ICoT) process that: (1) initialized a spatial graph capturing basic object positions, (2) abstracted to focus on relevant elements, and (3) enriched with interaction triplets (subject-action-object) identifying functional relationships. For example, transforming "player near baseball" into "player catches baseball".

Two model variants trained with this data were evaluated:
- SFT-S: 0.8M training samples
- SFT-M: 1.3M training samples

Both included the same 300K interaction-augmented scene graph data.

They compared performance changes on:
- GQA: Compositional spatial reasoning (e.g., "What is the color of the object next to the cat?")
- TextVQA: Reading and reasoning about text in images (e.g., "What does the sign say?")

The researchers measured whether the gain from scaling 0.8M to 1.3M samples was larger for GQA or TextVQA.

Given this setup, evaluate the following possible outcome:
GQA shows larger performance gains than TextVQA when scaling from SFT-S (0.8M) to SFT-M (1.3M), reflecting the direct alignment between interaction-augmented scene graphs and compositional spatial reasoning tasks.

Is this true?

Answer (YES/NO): NO